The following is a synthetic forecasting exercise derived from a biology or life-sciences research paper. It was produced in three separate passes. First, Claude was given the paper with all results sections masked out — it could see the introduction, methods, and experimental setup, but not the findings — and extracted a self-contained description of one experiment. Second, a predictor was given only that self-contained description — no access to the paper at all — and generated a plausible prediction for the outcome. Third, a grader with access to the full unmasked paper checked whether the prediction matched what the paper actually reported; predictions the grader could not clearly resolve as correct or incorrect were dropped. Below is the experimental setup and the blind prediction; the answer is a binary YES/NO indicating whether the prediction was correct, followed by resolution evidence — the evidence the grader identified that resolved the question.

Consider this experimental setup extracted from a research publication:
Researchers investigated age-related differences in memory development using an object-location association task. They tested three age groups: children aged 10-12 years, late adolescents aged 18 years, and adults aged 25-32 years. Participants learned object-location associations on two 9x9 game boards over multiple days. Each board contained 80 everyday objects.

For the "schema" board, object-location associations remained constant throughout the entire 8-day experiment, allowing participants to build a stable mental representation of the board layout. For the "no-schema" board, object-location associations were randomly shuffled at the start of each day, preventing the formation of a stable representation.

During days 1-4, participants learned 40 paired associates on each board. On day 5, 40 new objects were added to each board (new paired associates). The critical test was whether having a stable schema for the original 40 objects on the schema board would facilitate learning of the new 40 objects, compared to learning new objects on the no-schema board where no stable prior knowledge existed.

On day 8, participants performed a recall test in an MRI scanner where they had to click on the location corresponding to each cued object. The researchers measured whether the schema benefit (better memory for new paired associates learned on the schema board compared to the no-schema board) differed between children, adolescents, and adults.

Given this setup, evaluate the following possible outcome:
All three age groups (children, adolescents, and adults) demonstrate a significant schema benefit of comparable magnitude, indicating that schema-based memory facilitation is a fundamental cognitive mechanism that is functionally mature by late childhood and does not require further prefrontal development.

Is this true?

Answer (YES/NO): YES